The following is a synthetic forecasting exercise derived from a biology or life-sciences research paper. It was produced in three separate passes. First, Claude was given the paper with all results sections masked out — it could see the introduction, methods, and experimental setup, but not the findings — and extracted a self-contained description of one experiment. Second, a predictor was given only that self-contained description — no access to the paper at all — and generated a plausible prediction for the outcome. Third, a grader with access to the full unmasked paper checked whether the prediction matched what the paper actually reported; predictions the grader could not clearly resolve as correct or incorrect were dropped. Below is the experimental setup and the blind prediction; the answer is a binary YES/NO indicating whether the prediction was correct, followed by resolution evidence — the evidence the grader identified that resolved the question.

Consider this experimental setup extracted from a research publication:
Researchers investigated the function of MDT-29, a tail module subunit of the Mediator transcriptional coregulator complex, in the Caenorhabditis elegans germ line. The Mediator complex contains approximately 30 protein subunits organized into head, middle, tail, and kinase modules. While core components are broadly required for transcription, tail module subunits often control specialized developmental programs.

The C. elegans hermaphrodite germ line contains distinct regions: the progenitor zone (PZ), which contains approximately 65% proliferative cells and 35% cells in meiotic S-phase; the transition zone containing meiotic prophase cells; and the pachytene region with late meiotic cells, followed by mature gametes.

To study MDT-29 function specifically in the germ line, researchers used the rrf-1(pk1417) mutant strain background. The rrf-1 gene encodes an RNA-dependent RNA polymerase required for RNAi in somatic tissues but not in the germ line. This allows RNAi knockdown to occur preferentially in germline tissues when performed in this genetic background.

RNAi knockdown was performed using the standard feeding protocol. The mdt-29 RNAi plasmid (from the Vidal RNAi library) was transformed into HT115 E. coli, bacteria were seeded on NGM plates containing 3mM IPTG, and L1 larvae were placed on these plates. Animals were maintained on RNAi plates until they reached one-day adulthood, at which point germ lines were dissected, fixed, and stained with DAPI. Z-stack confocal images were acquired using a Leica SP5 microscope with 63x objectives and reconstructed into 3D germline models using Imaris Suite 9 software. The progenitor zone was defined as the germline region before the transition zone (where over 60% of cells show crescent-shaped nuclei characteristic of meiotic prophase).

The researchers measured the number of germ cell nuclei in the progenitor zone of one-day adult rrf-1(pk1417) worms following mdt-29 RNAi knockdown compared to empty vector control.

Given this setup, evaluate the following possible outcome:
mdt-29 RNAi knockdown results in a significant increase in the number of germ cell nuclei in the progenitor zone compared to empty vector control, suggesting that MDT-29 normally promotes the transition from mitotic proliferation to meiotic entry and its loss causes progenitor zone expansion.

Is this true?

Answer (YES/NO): YES